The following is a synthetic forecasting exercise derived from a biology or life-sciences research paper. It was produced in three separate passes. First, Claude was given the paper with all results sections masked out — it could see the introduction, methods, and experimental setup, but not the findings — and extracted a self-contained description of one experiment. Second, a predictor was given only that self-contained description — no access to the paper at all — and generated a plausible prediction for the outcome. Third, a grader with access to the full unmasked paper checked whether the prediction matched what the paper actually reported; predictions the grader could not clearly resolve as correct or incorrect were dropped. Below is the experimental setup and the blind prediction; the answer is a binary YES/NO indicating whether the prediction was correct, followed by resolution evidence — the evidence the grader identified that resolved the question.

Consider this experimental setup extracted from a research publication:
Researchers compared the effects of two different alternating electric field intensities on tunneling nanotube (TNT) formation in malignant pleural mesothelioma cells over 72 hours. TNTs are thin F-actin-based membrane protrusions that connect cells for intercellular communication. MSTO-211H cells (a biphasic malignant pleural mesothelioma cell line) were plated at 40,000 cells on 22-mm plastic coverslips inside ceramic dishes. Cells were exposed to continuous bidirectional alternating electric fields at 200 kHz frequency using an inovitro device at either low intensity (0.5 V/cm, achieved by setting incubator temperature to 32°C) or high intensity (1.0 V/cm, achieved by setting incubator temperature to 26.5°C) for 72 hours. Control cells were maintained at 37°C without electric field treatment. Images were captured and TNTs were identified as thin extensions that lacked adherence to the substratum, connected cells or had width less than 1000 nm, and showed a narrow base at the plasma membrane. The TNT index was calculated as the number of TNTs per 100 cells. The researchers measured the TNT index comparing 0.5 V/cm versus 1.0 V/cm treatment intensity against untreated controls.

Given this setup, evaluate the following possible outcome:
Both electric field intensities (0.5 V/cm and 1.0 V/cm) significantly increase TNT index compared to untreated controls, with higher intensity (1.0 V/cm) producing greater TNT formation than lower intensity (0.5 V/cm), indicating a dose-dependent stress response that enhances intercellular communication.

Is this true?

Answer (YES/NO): NO